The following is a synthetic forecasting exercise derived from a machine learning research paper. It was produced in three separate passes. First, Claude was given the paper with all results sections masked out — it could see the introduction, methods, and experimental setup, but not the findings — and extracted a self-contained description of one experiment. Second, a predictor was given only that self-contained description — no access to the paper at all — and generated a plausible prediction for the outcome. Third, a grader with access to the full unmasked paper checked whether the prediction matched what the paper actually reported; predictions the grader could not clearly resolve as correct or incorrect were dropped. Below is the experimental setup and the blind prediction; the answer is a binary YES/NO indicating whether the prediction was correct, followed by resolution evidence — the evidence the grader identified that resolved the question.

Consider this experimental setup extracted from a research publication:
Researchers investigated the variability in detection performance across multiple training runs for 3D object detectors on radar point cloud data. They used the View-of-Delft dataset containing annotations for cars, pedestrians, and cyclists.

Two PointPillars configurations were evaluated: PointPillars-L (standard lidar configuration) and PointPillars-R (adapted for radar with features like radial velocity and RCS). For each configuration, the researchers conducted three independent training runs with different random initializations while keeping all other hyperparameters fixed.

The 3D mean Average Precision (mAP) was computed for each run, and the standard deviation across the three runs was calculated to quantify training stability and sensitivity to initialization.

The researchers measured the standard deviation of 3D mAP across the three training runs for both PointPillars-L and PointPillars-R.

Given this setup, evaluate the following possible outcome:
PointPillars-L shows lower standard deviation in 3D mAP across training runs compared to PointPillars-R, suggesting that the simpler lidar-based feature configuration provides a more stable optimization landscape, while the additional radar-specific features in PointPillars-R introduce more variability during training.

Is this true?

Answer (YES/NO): YES